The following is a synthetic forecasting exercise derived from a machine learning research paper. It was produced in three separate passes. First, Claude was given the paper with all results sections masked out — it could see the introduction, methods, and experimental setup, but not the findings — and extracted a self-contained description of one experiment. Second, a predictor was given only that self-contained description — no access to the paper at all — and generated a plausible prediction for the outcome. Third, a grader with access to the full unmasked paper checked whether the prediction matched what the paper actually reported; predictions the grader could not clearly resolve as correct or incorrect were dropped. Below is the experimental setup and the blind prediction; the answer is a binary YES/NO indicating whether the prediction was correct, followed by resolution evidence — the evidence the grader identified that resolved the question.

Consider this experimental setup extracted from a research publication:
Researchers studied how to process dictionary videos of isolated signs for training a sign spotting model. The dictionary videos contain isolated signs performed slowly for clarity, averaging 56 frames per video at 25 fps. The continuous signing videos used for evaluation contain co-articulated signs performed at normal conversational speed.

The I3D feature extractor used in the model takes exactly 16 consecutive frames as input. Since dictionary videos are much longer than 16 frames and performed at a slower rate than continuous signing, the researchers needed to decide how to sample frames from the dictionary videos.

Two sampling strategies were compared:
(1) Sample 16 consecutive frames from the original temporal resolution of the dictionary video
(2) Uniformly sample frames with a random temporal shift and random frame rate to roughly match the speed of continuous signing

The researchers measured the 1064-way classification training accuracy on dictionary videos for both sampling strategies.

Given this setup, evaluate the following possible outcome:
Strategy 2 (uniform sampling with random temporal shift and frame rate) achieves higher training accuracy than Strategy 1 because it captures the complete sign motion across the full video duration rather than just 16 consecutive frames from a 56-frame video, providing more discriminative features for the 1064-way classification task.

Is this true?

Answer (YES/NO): YES